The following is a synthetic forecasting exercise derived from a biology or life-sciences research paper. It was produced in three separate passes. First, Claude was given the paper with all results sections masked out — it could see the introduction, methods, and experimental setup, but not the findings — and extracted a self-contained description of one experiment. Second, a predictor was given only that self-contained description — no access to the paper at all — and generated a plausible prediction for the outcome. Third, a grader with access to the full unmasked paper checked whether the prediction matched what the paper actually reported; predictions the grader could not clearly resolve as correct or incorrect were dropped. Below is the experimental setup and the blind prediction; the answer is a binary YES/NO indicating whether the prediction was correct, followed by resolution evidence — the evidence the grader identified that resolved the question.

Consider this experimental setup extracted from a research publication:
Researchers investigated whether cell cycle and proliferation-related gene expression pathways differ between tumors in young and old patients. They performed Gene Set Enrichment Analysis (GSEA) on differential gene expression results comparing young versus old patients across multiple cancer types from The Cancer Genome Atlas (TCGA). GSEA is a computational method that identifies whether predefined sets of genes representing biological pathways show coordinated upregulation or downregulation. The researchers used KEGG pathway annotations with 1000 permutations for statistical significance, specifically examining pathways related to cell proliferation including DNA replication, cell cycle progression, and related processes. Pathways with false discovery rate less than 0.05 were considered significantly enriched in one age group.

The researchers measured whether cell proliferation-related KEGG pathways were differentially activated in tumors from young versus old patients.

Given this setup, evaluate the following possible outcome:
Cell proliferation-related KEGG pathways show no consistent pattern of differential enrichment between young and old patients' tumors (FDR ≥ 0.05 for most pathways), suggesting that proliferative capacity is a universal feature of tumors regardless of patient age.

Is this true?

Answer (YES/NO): NO